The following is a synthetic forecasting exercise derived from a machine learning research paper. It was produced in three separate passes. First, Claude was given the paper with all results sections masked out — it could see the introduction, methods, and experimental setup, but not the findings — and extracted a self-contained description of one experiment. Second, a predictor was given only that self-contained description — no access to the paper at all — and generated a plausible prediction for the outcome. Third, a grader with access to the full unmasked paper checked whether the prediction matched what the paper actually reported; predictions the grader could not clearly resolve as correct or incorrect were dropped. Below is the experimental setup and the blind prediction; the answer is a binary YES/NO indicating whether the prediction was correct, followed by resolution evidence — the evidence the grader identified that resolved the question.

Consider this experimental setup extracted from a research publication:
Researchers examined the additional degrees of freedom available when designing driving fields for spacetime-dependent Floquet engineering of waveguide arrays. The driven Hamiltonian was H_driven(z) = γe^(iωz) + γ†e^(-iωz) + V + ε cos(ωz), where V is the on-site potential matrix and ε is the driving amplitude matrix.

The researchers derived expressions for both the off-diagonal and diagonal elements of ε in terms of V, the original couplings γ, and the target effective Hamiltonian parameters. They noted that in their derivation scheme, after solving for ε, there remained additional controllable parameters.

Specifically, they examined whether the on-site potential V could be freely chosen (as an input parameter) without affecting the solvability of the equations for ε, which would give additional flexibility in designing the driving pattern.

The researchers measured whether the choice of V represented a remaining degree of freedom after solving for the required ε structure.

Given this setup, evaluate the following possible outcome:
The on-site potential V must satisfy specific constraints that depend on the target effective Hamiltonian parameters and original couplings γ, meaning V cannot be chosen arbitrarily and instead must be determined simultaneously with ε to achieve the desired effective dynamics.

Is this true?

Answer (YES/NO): NO